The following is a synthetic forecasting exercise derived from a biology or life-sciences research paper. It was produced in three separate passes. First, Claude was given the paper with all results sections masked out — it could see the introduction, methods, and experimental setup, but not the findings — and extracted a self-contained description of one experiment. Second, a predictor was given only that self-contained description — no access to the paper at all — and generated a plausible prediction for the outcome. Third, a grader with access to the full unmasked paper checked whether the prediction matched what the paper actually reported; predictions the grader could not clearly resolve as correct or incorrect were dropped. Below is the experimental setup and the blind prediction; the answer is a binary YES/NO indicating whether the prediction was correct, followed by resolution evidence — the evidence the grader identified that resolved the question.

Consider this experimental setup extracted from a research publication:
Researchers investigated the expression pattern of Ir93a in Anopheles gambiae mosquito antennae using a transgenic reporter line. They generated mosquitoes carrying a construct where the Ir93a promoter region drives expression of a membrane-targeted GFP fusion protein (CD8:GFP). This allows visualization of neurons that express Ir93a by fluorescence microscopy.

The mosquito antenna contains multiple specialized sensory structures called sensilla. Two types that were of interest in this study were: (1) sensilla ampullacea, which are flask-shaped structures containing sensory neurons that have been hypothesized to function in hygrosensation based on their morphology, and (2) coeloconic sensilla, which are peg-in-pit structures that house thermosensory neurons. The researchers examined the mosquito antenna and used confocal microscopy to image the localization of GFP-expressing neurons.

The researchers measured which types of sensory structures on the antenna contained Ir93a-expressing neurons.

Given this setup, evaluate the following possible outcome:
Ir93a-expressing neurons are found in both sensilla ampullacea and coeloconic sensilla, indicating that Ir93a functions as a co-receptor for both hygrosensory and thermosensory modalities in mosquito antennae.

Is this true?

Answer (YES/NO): YES